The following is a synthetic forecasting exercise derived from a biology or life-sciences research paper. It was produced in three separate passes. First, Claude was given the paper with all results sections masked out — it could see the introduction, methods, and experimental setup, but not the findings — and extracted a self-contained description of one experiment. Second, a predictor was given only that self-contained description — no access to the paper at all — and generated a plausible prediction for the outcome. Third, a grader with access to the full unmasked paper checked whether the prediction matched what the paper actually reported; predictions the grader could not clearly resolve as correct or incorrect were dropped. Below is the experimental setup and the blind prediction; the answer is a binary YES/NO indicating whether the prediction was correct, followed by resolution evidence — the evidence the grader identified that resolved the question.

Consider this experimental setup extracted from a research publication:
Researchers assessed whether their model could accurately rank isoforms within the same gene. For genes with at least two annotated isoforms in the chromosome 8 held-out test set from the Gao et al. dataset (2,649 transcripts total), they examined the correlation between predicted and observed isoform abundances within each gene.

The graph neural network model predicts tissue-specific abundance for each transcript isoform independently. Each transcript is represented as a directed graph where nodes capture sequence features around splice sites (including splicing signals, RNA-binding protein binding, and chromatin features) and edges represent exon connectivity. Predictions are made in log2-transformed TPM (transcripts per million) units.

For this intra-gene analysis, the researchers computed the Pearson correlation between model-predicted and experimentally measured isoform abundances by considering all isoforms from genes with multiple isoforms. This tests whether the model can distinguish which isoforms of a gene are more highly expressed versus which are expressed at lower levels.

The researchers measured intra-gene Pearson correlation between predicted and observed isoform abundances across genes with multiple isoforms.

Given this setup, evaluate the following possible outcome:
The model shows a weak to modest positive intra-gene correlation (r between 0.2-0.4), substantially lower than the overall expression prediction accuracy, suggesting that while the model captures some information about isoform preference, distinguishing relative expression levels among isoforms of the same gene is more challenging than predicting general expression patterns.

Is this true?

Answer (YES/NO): NO